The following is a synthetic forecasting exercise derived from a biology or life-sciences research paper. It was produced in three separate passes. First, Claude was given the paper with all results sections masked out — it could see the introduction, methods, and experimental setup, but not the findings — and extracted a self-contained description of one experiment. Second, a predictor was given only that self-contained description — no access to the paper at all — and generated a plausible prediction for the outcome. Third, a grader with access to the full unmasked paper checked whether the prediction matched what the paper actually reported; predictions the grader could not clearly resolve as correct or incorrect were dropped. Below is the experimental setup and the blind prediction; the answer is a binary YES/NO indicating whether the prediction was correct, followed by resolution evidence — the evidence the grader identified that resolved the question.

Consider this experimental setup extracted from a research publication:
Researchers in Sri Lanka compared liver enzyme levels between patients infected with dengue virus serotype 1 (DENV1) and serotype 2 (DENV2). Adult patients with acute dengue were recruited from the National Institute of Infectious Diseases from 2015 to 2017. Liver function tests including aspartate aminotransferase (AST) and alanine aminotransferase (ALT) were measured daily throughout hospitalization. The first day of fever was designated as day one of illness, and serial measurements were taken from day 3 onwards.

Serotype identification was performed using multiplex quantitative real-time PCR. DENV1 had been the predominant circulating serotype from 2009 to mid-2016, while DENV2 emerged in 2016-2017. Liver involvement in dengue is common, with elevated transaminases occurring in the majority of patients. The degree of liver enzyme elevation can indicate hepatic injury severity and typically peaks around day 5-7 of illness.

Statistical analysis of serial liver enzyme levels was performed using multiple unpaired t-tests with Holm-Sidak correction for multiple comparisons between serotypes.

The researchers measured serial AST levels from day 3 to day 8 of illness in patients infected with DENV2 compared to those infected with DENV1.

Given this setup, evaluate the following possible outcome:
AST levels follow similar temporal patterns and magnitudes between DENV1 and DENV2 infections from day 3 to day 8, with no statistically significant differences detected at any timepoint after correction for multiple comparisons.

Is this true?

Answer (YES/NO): YES